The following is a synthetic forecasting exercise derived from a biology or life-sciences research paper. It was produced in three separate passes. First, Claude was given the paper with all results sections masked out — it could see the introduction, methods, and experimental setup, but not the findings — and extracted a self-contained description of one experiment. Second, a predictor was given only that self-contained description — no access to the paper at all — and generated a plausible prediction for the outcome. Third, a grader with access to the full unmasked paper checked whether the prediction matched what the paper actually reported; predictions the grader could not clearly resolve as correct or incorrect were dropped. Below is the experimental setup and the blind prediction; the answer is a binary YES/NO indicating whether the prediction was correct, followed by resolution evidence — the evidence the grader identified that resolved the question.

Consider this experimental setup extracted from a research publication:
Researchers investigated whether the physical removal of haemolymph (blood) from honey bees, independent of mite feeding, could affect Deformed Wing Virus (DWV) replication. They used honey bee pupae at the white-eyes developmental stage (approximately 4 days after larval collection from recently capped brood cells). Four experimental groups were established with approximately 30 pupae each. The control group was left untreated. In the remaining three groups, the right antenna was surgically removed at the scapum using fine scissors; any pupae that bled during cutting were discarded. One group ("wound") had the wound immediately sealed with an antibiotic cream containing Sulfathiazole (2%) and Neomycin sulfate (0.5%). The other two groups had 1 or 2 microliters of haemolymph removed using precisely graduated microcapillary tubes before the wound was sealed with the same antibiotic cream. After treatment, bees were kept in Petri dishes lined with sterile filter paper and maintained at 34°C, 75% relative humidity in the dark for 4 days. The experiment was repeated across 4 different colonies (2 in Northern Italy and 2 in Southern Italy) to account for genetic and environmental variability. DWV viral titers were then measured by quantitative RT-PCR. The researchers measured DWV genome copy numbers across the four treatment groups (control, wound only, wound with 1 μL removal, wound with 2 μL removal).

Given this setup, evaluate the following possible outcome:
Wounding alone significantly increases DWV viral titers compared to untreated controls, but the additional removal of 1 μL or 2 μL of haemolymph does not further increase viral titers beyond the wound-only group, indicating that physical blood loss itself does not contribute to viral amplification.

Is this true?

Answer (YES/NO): NO